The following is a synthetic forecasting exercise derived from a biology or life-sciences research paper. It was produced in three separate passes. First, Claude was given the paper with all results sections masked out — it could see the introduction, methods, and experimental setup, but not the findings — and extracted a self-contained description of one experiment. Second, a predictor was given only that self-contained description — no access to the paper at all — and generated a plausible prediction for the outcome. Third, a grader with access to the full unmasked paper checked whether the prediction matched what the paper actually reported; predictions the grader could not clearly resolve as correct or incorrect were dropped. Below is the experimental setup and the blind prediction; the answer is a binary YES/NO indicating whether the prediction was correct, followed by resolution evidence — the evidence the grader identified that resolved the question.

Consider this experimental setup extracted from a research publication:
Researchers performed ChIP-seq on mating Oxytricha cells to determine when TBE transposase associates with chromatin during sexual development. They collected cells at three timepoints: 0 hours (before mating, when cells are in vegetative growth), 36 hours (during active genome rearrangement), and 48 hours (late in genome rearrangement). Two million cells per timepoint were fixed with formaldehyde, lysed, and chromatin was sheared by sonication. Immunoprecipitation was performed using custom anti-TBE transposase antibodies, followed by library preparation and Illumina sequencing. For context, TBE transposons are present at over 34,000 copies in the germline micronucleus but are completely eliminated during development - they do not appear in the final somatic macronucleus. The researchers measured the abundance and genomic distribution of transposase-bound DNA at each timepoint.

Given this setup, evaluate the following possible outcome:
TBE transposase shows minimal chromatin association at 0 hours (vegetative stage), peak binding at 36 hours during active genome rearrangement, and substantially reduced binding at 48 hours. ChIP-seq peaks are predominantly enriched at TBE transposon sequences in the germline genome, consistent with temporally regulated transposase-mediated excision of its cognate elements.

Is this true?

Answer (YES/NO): NO